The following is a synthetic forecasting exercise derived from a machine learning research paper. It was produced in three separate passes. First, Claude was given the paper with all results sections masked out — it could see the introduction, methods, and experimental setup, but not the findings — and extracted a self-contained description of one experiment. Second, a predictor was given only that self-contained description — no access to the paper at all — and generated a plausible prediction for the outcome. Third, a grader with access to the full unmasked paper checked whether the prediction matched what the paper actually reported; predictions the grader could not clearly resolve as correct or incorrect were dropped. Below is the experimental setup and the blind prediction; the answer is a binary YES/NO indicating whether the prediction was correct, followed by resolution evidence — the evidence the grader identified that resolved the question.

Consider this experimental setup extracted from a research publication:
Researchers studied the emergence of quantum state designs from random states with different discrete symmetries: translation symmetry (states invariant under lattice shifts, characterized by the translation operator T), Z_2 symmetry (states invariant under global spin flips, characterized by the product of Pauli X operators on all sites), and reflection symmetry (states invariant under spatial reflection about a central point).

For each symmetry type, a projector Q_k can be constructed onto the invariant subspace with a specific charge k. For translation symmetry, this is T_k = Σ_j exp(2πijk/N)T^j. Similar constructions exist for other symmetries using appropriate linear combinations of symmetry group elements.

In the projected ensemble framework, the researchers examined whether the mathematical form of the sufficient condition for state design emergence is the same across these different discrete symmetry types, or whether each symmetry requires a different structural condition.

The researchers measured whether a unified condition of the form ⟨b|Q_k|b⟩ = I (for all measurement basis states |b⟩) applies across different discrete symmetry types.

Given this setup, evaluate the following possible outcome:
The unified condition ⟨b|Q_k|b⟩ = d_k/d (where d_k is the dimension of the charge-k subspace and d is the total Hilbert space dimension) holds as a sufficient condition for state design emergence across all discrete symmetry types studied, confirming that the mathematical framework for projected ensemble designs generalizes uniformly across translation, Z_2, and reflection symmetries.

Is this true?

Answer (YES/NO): NO